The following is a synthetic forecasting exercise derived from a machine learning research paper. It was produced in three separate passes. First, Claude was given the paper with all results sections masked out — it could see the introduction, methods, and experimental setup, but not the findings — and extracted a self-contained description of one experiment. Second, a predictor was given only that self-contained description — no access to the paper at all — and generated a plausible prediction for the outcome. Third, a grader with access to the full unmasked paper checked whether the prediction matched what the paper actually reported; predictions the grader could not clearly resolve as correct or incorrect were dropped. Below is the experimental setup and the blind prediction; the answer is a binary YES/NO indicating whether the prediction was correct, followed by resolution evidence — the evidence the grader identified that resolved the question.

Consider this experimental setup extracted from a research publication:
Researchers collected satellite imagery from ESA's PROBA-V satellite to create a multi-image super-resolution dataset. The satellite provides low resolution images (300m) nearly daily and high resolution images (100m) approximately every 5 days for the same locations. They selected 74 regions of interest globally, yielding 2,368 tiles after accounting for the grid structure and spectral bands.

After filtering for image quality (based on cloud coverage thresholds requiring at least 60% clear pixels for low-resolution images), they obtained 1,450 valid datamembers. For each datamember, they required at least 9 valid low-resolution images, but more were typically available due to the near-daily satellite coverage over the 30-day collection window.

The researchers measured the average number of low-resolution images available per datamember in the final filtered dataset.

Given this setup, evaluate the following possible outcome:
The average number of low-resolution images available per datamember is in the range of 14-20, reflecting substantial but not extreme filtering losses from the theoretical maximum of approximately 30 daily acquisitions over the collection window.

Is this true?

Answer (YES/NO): YES